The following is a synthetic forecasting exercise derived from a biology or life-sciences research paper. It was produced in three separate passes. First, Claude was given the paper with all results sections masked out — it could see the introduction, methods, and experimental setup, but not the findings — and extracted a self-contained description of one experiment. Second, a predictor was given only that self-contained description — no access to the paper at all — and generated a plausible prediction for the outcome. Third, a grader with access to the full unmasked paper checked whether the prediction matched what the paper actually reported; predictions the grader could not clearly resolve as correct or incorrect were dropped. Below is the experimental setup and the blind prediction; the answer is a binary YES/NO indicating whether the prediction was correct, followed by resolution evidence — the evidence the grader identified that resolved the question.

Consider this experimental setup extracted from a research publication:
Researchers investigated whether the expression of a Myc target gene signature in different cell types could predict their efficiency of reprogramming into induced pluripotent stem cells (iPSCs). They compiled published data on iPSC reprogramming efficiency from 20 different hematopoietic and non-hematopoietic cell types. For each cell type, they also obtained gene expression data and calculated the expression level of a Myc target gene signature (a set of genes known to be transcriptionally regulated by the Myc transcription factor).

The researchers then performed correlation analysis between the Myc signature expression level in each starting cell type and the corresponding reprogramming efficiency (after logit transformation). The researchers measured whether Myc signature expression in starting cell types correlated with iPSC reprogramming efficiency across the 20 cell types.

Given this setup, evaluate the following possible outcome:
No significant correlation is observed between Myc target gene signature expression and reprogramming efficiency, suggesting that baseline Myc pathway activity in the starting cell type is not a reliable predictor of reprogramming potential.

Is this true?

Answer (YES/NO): NO